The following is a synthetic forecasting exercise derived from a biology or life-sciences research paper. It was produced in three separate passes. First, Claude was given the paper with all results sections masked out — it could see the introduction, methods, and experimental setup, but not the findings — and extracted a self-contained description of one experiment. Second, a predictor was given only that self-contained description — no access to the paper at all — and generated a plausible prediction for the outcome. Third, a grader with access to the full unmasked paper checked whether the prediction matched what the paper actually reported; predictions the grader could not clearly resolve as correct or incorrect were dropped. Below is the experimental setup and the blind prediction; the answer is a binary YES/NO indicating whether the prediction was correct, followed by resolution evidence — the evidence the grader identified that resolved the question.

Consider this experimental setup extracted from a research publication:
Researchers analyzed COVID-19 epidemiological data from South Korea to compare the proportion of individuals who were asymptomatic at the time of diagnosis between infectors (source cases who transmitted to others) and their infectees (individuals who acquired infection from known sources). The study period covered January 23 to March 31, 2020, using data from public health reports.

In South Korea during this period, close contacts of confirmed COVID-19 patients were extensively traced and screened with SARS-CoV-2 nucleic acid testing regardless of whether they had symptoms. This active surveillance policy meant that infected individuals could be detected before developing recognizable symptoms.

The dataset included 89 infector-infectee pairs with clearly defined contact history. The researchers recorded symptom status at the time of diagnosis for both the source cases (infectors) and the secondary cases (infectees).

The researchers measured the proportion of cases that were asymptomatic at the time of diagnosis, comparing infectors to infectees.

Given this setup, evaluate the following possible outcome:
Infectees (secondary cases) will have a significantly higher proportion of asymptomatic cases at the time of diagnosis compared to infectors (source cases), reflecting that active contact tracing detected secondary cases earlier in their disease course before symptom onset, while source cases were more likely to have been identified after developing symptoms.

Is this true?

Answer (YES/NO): YES